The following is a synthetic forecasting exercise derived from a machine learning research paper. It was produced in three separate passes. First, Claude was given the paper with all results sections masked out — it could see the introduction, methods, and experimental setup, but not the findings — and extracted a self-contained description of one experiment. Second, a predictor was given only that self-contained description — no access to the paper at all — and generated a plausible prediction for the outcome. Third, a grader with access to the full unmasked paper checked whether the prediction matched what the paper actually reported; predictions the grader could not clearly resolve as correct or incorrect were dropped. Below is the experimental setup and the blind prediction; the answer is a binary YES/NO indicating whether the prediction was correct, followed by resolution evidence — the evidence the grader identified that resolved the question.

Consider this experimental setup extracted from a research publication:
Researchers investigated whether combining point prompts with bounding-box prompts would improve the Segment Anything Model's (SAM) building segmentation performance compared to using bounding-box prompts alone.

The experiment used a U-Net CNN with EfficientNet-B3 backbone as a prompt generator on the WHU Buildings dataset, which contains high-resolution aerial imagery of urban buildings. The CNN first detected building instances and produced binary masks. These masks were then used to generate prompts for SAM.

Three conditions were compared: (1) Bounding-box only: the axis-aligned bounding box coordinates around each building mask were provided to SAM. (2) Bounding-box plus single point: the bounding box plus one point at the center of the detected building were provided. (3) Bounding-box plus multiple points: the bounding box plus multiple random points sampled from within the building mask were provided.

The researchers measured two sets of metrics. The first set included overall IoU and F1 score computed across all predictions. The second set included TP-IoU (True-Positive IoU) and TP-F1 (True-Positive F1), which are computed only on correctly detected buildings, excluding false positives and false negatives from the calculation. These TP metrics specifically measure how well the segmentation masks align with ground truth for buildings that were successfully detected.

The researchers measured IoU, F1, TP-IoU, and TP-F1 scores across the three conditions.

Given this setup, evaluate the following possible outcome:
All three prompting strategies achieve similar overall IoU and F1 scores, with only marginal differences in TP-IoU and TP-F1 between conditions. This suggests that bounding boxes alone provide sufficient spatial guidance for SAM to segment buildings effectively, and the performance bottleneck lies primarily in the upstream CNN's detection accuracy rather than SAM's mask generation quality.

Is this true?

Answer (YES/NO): YES